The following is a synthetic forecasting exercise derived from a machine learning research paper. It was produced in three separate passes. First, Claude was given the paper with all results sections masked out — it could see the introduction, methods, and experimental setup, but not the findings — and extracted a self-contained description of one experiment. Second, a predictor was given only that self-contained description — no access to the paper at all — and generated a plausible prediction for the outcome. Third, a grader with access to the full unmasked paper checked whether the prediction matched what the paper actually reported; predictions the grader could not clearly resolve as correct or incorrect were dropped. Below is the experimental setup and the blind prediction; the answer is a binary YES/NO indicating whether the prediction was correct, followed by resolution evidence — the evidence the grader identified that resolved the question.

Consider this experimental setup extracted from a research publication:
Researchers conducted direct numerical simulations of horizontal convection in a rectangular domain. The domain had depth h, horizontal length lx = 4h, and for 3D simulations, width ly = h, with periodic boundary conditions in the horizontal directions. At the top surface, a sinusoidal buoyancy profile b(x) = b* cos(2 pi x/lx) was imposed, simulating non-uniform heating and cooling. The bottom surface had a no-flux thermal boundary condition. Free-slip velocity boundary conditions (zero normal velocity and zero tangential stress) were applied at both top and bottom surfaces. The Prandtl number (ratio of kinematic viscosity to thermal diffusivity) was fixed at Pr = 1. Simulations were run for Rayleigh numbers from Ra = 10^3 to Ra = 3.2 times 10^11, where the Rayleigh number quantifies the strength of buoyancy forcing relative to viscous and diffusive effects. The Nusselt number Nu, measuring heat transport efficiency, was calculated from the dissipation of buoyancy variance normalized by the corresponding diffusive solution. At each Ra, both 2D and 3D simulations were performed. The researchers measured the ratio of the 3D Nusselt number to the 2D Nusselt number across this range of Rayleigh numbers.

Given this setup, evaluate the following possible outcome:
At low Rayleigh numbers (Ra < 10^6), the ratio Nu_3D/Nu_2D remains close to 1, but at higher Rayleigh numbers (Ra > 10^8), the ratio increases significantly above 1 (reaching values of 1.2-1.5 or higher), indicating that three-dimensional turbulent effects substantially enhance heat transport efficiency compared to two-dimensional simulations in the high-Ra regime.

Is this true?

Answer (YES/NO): NO